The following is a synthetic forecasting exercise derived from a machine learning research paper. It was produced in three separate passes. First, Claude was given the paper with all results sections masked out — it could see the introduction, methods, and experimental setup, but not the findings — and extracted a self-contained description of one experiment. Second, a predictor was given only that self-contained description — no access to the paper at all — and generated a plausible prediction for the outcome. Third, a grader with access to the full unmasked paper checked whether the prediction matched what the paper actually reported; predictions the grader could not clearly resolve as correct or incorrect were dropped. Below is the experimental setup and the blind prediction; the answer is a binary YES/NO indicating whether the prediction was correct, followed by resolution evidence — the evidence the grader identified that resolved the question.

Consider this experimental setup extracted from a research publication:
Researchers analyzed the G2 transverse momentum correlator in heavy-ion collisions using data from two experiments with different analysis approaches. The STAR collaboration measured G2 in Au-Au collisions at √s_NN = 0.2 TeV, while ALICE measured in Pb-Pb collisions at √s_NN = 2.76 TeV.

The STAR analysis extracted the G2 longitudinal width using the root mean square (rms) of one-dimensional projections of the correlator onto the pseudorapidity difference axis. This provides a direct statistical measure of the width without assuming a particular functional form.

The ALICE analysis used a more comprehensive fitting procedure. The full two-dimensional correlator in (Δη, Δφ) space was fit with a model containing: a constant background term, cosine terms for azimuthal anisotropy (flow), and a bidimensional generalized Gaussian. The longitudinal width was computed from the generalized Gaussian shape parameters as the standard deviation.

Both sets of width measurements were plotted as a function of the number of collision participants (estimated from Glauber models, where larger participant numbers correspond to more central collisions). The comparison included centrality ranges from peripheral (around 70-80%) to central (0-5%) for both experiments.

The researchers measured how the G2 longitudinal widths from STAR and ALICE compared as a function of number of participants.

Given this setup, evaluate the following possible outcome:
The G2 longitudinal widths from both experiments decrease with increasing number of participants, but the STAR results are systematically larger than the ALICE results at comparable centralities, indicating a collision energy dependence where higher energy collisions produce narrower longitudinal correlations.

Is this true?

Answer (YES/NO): NO